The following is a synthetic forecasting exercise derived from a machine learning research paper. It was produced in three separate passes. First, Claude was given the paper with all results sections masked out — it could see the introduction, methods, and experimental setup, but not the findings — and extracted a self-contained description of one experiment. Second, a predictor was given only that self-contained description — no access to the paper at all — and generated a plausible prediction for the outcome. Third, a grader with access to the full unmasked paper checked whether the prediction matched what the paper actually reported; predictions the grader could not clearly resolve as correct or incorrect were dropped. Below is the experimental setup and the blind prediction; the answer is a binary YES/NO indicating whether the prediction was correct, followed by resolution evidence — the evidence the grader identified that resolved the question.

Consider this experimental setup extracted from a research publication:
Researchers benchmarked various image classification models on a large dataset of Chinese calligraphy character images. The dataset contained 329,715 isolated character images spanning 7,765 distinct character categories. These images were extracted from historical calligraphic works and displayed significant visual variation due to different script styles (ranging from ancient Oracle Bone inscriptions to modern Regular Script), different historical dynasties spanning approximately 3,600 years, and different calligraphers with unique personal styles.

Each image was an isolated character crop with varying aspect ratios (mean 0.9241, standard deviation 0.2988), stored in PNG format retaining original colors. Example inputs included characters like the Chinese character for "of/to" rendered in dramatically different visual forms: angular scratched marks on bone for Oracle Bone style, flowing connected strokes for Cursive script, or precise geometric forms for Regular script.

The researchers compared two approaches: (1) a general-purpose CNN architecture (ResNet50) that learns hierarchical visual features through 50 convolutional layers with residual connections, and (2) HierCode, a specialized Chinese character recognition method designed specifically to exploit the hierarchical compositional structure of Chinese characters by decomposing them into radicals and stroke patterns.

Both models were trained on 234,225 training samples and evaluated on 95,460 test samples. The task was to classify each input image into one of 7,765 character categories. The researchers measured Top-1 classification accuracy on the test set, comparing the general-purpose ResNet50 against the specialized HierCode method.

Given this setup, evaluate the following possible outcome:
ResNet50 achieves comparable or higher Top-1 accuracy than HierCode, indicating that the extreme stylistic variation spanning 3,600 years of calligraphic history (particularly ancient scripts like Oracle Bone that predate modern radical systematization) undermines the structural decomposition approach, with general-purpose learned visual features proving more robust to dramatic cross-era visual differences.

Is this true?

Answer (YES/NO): YES